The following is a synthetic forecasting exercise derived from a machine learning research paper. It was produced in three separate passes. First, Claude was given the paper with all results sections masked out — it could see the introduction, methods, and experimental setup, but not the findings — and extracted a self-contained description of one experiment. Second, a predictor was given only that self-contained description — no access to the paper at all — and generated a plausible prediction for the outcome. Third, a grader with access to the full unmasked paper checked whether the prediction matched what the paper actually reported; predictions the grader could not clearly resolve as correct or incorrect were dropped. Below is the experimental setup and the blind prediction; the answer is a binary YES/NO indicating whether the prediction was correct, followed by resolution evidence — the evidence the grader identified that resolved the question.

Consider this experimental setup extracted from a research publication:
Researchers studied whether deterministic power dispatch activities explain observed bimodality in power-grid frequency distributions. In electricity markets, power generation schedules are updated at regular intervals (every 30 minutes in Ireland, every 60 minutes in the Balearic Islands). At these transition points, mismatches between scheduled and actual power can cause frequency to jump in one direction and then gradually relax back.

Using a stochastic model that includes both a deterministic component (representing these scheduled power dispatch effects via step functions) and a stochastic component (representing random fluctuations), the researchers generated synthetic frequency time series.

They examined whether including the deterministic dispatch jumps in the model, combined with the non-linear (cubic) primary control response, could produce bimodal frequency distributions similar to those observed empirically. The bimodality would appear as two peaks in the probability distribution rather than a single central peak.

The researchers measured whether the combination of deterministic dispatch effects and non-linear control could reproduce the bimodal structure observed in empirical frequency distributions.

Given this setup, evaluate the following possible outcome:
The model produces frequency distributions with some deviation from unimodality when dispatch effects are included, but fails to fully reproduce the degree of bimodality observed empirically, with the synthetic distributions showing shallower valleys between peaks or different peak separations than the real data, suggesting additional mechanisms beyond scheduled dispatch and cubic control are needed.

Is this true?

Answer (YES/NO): NO